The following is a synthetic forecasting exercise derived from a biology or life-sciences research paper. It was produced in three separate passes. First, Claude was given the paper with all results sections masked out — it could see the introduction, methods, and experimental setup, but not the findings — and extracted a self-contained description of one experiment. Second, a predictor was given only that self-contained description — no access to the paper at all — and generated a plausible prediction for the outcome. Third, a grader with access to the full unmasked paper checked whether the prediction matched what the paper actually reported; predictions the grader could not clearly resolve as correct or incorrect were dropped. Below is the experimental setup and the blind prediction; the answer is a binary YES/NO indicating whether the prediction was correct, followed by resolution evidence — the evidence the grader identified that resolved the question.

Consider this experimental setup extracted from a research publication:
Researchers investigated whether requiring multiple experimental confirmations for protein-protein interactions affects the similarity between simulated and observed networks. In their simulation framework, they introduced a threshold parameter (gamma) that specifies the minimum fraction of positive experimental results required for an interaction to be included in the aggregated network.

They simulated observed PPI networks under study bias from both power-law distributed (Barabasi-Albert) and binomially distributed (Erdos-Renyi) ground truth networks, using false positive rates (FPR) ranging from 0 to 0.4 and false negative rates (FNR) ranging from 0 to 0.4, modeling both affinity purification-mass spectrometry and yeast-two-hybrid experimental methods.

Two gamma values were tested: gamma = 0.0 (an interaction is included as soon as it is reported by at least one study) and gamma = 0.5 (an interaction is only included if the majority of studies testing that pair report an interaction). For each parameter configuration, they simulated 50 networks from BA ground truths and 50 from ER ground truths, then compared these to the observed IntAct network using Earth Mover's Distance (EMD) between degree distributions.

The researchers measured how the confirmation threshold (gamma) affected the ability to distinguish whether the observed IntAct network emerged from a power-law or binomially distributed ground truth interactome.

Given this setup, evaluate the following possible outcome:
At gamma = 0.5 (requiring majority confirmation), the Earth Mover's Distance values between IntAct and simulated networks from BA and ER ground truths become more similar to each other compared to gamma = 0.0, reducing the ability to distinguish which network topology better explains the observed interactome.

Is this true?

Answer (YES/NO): NO